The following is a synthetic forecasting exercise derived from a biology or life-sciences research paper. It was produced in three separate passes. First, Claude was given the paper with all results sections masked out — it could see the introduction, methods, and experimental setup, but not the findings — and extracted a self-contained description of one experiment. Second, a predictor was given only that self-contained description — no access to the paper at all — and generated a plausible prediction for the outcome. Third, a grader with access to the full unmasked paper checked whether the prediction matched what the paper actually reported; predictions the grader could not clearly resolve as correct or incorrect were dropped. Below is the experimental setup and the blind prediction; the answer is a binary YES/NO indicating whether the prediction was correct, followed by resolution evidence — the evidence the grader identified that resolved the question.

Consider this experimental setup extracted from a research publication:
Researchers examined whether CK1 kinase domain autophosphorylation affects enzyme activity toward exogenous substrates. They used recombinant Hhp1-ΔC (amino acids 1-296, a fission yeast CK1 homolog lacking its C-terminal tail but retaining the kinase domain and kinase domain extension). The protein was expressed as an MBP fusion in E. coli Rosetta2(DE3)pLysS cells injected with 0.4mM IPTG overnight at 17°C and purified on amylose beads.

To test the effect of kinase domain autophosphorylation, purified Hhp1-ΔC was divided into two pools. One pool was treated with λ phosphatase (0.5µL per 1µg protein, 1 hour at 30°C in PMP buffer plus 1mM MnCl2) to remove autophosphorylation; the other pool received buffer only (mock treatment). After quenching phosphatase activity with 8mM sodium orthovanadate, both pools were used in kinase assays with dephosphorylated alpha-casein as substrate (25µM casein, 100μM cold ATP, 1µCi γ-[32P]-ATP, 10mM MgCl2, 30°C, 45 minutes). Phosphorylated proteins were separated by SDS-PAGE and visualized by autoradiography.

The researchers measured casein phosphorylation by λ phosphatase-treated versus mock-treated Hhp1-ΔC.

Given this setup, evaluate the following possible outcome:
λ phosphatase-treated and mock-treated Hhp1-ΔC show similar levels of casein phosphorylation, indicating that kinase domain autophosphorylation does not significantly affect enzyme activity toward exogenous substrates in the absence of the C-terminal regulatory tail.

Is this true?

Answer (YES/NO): NO